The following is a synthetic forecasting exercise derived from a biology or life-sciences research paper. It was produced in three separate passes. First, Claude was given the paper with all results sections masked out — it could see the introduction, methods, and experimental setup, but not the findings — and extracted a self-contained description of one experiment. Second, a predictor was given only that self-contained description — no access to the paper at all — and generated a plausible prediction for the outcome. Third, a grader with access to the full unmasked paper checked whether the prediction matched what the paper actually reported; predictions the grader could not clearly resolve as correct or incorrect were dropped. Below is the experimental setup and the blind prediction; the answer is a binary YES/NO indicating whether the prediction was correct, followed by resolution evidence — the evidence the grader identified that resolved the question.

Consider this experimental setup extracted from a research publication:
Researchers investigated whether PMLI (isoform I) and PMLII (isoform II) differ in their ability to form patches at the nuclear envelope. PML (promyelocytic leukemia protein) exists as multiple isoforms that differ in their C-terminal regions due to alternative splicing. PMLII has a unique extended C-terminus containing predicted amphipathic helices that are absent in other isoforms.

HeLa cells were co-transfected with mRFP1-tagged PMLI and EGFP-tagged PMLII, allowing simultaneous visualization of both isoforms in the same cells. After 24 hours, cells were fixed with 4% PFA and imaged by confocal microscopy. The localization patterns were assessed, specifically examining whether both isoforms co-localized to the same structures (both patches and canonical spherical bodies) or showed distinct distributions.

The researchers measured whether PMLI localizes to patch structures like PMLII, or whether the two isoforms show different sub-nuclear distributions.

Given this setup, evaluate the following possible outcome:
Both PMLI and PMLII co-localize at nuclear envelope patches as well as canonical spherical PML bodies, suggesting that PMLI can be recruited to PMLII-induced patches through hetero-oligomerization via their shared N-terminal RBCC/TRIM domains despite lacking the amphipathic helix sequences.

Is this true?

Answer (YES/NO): NO